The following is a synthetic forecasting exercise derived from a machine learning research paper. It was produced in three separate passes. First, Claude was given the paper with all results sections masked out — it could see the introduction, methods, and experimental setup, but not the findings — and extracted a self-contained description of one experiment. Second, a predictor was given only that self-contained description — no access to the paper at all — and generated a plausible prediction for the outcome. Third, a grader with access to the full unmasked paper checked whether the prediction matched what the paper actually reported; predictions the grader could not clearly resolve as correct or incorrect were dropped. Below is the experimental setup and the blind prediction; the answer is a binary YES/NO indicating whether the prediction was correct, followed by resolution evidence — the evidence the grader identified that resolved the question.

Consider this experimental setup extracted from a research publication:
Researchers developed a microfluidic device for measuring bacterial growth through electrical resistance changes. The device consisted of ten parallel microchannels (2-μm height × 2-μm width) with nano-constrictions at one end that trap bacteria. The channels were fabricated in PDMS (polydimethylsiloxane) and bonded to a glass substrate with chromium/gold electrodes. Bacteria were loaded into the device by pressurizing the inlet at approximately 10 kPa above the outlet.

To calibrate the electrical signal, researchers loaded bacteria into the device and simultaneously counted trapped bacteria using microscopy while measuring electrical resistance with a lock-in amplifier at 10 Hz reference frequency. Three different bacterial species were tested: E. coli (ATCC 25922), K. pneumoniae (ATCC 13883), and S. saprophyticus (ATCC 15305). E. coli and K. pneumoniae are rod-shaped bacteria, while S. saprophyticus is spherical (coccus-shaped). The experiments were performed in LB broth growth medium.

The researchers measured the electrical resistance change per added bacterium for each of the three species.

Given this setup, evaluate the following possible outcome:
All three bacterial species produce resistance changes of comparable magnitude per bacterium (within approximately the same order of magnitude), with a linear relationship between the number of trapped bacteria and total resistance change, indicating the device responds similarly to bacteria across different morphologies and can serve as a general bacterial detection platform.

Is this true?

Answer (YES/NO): YES